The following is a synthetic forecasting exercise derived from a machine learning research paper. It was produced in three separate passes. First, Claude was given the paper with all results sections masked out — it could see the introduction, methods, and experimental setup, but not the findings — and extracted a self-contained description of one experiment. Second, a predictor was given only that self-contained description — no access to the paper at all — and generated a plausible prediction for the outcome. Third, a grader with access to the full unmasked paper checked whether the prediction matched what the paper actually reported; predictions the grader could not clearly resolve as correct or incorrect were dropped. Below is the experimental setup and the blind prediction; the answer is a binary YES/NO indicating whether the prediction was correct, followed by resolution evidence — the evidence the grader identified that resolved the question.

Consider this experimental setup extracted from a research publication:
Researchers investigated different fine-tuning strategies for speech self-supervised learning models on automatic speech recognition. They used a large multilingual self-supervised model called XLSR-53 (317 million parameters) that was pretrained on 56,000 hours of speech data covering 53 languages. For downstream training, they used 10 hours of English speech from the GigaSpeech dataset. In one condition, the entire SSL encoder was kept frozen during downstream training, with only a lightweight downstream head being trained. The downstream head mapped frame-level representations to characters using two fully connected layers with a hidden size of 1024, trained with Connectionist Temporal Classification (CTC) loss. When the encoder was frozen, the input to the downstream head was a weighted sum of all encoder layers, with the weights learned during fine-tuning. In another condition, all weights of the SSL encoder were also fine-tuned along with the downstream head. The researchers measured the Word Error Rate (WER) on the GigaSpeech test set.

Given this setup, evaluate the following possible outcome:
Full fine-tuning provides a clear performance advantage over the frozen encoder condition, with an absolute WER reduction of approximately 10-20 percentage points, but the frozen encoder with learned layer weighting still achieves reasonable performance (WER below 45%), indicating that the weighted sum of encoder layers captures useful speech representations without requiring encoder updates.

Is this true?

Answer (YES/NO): NO